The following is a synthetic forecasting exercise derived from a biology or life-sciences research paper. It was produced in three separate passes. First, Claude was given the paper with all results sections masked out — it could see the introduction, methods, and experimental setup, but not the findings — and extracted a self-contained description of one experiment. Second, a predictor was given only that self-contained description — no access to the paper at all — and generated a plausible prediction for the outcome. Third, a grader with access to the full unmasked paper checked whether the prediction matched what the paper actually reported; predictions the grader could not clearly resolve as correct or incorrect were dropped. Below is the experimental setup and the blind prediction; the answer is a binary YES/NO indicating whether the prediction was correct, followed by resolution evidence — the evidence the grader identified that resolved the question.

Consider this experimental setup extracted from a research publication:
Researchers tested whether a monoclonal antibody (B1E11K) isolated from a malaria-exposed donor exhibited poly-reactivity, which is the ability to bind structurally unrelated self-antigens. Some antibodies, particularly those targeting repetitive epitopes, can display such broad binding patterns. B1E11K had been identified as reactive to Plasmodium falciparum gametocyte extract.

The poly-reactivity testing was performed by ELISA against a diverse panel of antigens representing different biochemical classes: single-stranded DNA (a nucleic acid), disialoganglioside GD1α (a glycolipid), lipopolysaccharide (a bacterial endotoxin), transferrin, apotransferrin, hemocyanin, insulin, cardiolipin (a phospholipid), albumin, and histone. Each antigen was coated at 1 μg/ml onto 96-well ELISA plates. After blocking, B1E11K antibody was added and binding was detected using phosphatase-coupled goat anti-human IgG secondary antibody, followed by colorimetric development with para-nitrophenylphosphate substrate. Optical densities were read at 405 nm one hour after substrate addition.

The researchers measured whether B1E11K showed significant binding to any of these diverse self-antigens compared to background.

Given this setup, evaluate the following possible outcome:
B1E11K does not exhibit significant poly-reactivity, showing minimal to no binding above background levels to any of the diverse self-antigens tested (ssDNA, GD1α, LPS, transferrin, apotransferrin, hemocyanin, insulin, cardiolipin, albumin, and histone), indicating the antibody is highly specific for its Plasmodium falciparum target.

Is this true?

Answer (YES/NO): YES